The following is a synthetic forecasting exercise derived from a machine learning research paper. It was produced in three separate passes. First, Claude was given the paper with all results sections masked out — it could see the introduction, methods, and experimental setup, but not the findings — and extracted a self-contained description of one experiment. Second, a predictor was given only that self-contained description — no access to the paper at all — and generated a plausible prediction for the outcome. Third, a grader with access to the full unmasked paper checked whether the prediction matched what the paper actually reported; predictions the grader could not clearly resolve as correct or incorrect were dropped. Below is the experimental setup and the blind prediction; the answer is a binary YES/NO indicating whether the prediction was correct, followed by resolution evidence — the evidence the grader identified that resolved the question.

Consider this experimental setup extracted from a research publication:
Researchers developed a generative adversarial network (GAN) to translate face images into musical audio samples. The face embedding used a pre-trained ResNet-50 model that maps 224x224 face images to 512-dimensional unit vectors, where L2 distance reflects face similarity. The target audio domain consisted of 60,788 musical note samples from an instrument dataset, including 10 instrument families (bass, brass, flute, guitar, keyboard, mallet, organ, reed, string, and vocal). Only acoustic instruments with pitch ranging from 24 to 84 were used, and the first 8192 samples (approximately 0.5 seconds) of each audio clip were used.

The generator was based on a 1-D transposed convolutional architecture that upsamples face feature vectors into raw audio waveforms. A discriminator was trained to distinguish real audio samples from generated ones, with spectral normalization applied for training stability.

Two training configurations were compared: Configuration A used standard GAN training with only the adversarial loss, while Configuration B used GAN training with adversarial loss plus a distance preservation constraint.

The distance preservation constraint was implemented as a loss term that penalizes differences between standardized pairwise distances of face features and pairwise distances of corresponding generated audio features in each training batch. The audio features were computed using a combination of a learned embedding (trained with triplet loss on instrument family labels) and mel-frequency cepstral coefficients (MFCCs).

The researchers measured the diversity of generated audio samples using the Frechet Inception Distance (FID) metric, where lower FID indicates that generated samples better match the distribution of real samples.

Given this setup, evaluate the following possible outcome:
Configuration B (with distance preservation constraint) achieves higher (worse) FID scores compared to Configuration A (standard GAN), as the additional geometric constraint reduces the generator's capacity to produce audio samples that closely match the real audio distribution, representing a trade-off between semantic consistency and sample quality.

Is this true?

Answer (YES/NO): YES